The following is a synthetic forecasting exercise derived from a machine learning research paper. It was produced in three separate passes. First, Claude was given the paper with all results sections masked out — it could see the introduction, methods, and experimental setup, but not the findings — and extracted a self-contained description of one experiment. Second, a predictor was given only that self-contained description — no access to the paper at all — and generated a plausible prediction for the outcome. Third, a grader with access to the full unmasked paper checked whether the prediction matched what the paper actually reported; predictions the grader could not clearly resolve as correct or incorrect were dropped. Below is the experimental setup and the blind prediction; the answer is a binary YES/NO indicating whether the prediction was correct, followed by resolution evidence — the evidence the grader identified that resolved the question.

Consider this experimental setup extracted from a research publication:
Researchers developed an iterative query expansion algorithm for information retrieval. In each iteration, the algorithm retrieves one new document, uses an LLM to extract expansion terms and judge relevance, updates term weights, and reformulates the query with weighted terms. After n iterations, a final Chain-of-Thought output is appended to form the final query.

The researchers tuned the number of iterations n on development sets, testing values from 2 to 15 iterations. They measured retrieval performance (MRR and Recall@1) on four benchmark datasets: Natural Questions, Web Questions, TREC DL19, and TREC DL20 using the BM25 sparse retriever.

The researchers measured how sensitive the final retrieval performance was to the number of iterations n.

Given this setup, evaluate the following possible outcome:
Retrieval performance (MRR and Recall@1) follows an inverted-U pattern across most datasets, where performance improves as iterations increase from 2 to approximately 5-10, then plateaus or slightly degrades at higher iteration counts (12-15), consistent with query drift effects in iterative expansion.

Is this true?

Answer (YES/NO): NO